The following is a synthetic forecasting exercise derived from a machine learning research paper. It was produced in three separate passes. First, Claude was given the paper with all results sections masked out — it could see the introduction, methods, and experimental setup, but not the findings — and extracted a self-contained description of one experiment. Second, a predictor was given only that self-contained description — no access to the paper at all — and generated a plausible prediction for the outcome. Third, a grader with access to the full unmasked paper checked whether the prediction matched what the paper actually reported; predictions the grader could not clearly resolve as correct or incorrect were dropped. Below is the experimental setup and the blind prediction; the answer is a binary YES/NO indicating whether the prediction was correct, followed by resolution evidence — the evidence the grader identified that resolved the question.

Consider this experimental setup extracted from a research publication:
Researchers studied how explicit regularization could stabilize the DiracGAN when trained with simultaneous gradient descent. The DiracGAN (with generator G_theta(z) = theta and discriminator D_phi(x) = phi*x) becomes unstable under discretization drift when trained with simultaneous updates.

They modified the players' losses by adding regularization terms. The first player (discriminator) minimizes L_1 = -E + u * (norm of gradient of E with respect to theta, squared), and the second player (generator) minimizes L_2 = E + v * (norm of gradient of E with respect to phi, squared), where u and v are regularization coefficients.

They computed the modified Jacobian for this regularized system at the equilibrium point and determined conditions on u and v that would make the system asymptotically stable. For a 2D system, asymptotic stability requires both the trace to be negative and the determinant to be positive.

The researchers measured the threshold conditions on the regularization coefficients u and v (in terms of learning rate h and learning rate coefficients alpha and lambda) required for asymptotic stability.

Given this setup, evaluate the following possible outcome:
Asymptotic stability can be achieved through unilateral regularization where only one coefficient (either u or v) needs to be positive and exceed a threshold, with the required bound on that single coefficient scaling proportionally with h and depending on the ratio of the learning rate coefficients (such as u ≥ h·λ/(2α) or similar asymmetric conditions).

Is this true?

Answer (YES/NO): NO